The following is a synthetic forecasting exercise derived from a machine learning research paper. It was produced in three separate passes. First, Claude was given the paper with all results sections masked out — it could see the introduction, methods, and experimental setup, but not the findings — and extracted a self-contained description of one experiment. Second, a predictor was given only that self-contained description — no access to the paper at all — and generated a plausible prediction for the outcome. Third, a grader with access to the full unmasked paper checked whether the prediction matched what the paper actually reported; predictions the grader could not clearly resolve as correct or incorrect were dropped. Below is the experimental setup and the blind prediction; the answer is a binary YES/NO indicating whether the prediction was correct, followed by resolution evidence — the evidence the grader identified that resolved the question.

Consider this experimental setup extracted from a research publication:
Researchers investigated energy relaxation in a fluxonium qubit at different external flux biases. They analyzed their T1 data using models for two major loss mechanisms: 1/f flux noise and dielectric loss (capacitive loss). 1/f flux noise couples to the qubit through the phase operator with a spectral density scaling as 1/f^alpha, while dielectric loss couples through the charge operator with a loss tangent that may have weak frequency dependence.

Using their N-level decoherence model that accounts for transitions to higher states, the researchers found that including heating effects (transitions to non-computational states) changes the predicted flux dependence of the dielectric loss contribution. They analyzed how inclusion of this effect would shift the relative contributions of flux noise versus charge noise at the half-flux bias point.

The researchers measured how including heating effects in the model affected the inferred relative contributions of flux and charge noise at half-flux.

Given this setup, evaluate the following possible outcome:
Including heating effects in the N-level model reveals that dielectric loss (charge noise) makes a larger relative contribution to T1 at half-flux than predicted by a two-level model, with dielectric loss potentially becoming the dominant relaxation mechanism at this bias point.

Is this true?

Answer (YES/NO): NO